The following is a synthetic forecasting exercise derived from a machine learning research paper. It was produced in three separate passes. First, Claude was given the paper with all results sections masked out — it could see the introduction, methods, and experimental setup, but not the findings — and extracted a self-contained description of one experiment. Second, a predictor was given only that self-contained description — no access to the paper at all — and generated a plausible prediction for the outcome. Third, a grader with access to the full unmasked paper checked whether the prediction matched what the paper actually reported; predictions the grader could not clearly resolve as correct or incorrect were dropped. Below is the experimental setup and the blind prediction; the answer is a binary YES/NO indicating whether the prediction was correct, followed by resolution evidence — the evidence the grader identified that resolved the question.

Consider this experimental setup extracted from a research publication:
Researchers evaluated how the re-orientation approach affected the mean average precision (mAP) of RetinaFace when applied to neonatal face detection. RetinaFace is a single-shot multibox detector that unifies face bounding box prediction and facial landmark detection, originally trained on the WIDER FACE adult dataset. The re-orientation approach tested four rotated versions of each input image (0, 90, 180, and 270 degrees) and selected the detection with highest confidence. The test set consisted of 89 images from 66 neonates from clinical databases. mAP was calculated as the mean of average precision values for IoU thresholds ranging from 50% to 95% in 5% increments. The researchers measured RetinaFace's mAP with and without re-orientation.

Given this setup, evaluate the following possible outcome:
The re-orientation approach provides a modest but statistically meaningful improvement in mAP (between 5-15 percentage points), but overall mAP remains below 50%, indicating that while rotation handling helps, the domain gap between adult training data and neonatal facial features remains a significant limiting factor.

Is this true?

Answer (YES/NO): NO